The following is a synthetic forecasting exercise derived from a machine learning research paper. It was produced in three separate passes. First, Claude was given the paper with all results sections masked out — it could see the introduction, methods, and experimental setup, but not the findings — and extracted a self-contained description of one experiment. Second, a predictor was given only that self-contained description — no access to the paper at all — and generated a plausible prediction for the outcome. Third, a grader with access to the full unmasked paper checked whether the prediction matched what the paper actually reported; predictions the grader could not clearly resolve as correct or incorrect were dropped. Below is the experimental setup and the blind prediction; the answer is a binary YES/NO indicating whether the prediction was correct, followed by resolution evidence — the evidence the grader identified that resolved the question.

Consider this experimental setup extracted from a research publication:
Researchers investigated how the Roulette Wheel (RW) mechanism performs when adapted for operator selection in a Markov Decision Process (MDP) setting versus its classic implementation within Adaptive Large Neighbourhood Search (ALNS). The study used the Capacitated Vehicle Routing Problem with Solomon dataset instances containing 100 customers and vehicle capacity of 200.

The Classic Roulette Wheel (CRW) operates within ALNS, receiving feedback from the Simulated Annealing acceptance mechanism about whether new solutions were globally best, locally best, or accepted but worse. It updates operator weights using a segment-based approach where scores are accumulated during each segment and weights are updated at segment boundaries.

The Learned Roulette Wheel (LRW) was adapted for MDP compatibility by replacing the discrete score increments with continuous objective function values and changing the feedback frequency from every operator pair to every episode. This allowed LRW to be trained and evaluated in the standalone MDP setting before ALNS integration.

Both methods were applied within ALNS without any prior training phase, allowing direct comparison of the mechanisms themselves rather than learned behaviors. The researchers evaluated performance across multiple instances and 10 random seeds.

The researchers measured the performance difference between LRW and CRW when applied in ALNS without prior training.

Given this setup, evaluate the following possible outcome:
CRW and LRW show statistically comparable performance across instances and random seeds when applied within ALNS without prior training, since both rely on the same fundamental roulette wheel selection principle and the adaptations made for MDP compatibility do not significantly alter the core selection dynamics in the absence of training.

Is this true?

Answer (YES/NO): YES